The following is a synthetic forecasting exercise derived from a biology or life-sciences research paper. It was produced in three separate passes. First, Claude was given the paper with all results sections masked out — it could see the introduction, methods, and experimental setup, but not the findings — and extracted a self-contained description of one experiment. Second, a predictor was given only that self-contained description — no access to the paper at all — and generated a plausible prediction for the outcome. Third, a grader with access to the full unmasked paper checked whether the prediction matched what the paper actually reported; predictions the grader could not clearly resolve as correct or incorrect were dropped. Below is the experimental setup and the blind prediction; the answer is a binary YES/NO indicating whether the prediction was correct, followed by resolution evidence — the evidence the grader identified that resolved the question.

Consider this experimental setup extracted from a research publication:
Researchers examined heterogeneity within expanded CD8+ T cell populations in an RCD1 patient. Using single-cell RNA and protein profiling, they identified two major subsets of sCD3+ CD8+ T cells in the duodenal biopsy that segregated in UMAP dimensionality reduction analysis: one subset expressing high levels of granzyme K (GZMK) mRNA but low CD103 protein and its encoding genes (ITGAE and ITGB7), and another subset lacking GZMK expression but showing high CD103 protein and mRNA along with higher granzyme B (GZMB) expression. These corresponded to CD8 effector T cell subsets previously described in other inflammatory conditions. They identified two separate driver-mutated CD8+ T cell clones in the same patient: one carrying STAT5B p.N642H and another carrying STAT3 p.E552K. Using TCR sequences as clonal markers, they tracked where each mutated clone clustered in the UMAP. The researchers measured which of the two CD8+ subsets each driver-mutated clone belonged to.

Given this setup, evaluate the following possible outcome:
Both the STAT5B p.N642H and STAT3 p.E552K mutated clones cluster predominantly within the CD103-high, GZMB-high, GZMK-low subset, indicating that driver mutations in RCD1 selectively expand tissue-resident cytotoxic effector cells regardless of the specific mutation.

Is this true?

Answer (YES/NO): NO